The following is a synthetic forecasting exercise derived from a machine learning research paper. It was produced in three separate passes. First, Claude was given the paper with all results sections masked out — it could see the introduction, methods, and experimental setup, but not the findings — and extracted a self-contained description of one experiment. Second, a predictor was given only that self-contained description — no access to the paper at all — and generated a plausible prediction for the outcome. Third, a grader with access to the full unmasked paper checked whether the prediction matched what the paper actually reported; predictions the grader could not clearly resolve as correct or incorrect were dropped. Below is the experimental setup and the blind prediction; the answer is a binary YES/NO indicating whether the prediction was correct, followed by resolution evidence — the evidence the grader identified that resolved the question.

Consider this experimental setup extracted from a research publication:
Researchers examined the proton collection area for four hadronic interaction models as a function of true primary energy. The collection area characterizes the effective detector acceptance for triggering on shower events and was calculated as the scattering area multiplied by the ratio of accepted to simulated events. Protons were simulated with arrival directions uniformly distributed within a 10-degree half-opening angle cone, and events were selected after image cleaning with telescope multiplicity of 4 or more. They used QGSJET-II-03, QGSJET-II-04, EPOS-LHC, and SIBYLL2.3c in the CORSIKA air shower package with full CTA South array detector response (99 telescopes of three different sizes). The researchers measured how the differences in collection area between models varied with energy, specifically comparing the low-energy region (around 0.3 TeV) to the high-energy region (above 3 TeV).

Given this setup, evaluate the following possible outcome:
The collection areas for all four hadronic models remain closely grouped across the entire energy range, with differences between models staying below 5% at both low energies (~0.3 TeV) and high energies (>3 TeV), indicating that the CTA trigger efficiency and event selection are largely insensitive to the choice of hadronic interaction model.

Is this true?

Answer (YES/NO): NO